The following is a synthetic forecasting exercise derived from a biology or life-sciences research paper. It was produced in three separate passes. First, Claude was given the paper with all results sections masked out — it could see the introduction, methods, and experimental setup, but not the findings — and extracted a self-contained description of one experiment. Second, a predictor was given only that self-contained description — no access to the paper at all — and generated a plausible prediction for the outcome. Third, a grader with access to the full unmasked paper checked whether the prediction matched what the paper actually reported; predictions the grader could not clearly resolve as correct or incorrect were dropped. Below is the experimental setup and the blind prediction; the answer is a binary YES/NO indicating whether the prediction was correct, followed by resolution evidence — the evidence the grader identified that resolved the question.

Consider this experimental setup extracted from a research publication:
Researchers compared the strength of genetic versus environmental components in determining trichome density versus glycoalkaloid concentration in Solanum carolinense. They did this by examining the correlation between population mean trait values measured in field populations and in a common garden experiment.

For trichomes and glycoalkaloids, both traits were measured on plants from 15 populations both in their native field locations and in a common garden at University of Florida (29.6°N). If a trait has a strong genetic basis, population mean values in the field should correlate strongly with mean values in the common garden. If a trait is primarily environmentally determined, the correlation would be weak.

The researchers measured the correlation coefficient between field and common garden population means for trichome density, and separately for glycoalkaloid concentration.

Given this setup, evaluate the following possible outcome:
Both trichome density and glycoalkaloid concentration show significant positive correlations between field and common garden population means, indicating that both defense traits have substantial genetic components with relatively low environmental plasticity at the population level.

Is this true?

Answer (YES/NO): NO